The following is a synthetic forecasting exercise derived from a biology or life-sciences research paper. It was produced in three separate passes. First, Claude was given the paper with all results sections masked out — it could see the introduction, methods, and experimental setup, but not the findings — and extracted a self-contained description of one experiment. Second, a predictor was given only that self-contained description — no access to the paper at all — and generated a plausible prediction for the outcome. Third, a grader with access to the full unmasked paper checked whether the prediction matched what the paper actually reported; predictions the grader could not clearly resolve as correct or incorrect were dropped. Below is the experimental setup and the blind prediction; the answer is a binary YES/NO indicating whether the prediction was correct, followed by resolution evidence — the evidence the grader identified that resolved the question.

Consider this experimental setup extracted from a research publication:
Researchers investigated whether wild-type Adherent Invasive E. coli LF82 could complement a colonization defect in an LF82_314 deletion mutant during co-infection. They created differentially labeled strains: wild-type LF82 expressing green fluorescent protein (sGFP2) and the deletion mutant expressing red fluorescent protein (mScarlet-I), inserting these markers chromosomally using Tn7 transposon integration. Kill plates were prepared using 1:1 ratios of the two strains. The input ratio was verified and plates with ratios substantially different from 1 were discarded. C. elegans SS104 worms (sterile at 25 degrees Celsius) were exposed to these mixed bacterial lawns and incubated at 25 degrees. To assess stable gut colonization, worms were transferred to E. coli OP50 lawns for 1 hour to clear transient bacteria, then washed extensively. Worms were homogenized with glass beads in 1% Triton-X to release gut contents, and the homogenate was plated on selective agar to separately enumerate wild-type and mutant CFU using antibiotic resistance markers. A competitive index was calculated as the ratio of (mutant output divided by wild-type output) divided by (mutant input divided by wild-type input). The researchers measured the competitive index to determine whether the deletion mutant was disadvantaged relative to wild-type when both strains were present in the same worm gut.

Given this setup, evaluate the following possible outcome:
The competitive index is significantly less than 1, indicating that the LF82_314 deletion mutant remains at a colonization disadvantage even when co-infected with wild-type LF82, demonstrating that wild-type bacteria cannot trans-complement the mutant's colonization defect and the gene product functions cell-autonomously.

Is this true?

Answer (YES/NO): YES